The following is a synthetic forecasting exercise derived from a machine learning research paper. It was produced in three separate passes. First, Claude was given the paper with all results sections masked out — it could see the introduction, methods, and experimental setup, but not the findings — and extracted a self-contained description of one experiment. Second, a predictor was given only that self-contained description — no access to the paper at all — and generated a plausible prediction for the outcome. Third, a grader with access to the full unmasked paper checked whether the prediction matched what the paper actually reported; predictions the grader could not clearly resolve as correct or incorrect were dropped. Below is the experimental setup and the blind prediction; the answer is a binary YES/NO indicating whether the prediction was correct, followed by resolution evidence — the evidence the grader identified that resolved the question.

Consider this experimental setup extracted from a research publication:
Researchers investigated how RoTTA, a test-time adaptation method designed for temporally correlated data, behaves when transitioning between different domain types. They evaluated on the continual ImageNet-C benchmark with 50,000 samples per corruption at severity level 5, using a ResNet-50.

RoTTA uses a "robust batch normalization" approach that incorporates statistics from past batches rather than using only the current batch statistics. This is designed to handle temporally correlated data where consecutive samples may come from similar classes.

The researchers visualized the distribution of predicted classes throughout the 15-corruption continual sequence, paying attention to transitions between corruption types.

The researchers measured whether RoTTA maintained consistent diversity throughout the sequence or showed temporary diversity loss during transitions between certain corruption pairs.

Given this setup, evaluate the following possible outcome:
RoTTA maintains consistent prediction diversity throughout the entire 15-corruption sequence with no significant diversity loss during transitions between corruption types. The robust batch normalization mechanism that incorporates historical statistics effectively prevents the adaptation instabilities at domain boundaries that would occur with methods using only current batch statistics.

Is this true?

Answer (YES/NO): NO